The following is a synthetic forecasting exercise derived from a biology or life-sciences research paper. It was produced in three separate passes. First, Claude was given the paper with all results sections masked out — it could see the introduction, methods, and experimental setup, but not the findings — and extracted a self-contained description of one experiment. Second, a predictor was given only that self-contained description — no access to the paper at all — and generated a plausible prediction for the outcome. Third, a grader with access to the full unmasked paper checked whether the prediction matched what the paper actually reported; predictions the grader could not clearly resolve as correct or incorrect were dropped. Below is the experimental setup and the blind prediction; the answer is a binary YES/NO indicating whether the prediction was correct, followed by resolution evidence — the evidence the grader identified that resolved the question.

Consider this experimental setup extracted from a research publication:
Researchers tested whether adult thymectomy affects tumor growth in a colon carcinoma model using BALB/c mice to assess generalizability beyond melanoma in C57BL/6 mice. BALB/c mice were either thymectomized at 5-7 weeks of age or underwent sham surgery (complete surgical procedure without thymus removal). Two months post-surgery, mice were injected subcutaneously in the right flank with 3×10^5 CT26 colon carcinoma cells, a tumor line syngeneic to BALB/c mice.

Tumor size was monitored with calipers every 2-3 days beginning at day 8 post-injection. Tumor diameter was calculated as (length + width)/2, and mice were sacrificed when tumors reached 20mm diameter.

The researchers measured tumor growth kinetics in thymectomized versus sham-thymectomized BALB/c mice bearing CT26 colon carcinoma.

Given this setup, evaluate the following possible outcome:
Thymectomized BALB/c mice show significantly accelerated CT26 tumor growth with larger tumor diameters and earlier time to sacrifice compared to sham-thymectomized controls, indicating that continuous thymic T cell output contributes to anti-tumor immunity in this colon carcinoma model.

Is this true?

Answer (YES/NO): NO